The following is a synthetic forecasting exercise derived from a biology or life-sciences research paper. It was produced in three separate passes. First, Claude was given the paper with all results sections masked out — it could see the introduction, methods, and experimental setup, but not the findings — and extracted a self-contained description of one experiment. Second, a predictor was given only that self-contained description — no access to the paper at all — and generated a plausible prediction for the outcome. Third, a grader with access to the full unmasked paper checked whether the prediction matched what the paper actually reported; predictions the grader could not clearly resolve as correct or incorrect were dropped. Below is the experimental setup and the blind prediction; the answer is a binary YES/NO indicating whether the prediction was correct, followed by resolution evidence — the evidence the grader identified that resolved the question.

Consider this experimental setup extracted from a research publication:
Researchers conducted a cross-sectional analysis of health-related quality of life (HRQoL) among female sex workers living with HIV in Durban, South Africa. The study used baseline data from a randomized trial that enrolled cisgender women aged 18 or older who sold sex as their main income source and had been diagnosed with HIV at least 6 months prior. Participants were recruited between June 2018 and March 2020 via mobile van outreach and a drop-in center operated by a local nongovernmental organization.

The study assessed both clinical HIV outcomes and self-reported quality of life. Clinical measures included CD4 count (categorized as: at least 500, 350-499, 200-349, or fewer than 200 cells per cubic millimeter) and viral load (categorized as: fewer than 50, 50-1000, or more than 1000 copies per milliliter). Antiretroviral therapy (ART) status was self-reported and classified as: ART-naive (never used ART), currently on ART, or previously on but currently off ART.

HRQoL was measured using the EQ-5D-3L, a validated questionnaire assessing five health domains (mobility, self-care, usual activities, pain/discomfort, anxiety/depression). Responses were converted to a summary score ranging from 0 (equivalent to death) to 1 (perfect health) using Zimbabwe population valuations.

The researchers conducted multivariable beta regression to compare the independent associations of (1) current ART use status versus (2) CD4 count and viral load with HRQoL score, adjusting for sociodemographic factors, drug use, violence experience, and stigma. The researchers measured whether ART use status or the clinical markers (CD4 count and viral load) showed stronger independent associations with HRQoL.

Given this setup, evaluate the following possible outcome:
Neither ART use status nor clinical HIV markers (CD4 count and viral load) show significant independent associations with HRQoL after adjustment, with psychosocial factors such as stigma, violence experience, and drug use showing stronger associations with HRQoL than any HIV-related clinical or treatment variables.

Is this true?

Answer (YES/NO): YES